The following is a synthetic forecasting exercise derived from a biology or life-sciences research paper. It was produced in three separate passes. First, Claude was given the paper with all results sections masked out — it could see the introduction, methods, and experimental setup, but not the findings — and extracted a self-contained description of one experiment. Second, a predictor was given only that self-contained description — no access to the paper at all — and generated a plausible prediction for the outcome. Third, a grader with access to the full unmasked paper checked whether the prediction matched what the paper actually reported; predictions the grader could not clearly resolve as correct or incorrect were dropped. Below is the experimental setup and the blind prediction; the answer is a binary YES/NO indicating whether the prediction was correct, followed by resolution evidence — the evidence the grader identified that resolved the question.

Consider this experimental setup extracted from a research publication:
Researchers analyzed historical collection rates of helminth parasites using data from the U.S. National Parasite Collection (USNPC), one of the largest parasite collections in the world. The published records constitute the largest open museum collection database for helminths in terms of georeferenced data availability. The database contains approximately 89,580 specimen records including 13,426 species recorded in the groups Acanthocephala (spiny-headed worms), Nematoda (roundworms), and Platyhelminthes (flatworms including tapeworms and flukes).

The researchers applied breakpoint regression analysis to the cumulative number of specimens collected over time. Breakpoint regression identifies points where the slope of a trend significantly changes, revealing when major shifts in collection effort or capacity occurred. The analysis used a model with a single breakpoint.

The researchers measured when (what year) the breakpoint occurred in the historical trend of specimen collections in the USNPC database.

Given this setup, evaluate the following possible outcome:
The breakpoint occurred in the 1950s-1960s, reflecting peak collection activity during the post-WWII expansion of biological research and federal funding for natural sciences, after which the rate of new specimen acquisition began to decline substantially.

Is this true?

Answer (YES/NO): NO